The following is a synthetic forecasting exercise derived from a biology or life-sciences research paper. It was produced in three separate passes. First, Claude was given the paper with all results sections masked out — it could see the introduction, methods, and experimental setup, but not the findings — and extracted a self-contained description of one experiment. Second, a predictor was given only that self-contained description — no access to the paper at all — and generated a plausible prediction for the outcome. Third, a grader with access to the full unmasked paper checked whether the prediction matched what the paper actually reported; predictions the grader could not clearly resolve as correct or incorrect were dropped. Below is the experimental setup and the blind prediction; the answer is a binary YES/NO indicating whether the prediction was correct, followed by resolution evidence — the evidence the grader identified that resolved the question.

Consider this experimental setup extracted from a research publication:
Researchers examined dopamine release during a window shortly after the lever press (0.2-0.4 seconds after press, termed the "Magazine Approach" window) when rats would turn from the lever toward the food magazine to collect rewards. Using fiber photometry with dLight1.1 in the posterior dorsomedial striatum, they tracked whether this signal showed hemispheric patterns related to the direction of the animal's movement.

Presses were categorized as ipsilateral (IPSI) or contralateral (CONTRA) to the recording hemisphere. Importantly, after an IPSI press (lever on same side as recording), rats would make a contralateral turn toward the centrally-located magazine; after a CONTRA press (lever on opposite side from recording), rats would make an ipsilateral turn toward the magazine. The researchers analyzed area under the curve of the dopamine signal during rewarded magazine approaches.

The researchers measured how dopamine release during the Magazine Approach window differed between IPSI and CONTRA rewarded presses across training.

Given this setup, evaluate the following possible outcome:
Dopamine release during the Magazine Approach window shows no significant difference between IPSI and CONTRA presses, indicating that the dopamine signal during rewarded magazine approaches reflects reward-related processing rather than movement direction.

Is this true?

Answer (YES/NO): NO